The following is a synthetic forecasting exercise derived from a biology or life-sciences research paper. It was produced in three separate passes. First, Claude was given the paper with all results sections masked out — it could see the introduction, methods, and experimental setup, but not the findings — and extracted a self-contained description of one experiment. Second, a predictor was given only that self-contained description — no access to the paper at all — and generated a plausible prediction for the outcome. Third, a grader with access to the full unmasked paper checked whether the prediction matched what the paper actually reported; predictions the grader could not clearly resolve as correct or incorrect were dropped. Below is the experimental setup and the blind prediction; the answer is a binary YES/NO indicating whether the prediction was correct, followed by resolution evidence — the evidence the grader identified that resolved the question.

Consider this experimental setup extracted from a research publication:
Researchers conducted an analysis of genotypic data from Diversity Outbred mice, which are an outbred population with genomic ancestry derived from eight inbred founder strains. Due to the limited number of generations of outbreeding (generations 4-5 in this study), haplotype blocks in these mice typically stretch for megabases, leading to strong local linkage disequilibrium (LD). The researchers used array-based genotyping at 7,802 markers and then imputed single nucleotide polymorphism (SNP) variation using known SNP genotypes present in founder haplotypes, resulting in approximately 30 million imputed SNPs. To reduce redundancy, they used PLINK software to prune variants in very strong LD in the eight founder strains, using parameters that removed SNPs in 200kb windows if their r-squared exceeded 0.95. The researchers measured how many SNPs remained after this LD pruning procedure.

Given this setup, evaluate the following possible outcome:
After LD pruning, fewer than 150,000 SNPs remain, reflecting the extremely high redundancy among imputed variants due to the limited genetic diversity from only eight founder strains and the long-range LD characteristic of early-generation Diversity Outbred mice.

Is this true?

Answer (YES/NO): NO